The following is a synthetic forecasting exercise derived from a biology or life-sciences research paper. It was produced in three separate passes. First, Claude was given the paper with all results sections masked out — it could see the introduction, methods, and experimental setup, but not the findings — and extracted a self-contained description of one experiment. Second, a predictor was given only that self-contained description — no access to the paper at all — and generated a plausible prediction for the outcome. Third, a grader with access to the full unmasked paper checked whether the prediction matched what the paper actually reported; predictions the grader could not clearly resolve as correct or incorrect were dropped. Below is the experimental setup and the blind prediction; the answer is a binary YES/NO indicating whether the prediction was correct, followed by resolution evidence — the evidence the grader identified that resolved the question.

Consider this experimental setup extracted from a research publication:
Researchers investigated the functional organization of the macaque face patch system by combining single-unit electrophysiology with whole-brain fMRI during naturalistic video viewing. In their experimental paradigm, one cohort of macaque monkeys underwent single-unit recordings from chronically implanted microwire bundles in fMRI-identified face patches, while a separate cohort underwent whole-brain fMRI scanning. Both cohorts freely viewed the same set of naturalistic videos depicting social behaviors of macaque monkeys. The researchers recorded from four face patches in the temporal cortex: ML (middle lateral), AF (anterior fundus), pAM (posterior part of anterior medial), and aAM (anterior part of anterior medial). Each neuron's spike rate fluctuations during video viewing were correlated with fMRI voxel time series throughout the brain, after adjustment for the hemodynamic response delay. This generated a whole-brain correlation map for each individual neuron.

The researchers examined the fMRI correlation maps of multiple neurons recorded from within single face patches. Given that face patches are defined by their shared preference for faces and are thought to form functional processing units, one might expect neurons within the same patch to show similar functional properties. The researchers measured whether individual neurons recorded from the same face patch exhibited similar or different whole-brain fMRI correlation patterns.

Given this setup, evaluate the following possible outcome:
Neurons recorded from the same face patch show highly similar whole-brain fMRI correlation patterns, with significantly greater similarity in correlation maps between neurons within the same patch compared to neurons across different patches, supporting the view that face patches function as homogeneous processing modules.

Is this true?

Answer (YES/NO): NO